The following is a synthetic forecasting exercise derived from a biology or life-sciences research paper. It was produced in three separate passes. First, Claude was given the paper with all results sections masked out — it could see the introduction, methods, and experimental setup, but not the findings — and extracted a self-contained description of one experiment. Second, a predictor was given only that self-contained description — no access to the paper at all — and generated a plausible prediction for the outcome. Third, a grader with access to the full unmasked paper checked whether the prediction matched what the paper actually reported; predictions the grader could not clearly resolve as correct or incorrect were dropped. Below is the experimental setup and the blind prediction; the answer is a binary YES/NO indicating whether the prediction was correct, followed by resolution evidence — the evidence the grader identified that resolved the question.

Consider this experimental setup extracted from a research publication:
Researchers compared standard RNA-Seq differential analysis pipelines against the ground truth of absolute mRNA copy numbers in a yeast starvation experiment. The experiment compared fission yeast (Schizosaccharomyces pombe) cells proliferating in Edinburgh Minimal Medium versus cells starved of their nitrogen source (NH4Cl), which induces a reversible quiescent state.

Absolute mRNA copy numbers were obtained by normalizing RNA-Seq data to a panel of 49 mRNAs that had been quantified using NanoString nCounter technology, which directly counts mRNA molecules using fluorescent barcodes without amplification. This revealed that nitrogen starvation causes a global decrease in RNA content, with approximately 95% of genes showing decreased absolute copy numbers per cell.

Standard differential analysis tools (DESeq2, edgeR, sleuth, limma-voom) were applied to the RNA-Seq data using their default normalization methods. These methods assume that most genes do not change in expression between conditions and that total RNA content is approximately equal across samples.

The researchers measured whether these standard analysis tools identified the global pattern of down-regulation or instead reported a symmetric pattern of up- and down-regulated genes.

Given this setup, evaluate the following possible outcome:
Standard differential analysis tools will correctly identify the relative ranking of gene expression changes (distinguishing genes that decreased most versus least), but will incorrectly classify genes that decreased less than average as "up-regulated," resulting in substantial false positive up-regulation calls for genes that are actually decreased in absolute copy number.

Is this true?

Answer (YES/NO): YES